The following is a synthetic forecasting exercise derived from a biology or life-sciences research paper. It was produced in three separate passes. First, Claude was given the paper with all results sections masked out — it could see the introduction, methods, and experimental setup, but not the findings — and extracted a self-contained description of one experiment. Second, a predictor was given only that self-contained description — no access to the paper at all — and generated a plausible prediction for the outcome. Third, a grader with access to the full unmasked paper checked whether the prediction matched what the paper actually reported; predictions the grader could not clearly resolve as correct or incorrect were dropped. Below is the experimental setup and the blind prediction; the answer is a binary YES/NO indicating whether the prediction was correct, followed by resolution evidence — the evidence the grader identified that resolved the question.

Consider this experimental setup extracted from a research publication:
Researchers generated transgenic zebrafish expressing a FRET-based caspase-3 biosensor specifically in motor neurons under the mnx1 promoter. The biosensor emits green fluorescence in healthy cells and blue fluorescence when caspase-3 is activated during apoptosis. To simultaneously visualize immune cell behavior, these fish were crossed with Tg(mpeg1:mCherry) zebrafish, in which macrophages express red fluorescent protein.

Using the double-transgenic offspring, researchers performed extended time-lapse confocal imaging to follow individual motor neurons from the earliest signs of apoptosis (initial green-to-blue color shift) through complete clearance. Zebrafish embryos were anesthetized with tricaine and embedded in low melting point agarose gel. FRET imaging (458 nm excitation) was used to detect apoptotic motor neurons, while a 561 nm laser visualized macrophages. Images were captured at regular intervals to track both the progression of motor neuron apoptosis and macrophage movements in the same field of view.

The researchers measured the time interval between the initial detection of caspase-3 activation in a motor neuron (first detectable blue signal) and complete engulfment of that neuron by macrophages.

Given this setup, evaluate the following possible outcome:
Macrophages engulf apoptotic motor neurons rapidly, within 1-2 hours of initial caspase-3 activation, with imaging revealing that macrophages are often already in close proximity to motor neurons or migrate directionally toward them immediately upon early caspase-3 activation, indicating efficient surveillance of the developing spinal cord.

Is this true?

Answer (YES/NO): NO